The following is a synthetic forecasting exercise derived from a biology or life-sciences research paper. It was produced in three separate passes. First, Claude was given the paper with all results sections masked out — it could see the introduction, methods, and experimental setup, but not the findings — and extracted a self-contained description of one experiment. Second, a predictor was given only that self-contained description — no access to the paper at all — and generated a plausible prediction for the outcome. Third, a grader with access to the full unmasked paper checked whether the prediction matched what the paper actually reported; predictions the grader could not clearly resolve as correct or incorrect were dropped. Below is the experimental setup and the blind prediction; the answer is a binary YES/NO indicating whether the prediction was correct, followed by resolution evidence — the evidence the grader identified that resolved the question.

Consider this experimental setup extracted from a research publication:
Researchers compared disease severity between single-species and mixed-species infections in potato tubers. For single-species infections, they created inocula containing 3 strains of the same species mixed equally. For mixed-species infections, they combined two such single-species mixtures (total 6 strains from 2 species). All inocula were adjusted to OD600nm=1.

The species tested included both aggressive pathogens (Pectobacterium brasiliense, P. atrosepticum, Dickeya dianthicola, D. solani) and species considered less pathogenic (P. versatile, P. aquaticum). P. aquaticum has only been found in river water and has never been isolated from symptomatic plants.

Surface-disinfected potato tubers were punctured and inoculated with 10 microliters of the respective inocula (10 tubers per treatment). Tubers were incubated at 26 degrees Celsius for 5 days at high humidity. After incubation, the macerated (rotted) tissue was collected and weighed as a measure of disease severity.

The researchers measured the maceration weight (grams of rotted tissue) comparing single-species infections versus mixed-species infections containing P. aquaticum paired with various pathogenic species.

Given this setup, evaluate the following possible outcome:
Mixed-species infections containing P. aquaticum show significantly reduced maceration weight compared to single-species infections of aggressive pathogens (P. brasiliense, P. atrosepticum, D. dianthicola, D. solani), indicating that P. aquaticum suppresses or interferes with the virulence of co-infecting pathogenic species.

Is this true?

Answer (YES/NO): NO